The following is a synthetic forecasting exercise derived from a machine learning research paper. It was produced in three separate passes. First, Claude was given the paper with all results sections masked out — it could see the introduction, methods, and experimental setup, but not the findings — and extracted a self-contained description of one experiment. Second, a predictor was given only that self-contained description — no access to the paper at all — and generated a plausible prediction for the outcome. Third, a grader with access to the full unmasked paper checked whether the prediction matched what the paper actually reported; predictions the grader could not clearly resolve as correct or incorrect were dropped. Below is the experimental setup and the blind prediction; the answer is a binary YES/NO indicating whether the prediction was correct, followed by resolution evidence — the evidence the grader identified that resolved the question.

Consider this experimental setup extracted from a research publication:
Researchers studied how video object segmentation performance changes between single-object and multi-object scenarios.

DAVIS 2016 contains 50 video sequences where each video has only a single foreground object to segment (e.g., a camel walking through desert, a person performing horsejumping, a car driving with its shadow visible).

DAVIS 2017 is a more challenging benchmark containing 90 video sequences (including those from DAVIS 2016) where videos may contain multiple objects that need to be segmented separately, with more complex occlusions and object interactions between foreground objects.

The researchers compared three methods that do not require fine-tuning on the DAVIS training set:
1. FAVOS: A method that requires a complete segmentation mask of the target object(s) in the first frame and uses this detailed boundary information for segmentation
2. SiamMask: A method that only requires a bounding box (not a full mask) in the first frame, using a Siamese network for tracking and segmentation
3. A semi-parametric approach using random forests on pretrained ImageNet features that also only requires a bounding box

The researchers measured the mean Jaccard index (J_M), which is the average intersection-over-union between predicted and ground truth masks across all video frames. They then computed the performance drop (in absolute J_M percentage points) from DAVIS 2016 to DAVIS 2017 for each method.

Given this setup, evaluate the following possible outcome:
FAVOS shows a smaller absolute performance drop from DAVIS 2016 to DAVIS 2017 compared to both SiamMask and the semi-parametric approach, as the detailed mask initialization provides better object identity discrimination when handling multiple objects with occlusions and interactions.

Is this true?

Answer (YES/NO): NO